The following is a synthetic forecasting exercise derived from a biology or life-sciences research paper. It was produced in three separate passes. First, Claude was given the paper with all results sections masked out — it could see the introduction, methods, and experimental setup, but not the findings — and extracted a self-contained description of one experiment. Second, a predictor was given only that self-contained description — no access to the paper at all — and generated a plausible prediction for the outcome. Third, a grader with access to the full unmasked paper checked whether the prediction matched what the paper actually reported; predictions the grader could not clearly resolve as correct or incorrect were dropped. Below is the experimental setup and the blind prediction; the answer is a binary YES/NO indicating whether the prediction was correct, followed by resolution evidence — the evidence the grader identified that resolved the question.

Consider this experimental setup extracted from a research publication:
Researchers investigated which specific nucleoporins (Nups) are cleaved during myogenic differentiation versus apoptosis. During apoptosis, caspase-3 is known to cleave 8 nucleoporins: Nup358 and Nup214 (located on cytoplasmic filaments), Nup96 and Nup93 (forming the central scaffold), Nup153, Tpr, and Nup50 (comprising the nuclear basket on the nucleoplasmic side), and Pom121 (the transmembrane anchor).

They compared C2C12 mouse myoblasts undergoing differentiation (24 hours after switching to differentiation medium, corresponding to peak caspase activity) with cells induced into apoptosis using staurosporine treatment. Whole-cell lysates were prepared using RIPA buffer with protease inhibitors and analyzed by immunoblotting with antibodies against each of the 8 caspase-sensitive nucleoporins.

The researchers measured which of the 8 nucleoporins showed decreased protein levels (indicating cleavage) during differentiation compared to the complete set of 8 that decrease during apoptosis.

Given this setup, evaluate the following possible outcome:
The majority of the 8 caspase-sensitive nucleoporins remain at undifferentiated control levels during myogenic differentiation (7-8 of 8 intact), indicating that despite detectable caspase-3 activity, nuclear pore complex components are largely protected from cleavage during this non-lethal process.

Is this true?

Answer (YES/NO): NO